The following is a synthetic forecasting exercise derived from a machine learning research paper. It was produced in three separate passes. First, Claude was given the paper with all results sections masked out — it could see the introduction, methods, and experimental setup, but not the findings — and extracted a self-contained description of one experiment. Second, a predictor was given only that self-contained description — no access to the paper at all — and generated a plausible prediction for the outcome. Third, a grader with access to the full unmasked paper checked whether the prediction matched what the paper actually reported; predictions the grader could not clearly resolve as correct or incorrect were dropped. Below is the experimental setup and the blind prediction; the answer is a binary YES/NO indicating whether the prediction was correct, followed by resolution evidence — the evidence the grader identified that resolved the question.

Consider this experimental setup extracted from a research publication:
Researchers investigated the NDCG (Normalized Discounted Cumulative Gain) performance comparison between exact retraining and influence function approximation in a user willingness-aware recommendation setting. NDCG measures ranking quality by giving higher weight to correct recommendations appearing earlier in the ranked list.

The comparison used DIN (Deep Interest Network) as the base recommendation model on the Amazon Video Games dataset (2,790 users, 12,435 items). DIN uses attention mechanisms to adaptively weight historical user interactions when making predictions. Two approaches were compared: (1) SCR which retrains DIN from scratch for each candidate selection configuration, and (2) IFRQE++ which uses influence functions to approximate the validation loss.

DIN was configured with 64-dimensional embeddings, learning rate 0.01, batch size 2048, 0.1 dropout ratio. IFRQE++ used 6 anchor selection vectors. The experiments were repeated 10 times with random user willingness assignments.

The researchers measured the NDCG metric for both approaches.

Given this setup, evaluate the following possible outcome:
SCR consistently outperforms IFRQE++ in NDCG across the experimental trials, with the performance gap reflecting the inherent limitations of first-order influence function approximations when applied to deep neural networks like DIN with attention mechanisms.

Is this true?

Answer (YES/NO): NO